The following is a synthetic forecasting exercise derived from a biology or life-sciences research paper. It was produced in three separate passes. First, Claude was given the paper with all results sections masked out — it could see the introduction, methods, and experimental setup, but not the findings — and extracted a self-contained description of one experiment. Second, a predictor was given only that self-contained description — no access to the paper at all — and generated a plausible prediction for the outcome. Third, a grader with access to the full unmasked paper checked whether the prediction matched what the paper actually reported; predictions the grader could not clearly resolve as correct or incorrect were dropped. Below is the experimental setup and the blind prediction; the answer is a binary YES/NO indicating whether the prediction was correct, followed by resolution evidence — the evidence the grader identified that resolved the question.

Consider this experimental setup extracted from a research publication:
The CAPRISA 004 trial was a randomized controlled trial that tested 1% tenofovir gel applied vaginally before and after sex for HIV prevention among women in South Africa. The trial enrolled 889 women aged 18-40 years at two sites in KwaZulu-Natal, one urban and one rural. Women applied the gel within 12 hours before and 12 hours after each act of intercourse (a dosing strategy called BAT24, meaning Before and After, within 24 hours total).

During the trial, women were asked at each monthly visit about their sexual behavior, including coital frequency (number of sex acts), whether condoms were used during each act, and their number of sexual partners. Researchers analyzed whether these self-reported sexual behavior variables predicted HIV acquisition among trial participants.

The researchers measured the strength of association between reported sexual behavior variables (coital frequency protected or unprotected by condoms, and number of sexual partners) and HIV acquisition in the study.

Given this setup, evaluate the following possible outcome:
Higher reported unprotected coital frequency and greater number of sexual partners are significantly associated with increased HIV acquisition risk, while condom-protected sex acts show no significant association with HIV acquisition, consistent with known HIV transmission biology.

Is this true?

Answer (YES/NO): NO